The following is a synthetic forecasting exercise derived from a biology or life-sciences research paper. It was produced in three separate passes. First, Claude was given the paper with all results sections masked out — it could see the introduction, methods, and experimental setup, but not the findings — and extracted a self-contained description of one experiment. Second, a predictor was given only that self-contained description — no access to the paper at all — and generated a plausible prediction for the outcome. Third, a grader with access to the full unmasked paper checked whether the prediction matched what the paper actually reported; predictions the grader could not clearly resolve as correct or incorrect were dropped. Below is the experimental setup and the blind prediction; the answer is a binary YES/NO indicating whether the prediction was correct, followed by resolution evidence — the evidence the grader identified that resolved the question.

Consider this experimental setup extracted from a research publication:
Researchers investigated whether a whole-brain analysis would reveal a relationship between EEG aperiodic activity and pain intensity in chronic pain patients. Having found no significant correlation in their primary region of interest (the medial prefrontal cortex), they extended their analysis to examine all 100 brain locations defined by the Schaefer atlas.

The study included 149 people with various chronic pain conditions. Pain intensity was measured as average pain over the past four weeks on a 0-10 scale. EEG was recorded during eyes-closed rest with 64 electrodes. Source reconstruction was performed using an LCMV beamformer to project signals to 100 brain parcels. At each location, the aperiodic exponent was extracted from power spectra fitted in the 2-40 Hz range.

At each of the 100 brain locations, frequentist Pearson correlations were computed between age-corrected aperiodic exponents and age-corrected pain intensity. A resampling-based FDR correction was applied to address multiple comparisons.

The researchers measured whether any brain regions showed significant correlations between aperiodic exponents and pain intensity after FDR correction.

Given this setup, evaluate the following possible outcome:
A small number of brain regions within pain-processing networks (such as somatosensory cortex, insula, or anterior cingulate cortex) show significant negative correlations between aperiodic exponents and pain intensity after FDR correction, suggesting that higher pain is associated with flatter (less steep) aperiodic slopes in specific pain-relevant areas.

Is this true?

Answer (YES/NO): NO